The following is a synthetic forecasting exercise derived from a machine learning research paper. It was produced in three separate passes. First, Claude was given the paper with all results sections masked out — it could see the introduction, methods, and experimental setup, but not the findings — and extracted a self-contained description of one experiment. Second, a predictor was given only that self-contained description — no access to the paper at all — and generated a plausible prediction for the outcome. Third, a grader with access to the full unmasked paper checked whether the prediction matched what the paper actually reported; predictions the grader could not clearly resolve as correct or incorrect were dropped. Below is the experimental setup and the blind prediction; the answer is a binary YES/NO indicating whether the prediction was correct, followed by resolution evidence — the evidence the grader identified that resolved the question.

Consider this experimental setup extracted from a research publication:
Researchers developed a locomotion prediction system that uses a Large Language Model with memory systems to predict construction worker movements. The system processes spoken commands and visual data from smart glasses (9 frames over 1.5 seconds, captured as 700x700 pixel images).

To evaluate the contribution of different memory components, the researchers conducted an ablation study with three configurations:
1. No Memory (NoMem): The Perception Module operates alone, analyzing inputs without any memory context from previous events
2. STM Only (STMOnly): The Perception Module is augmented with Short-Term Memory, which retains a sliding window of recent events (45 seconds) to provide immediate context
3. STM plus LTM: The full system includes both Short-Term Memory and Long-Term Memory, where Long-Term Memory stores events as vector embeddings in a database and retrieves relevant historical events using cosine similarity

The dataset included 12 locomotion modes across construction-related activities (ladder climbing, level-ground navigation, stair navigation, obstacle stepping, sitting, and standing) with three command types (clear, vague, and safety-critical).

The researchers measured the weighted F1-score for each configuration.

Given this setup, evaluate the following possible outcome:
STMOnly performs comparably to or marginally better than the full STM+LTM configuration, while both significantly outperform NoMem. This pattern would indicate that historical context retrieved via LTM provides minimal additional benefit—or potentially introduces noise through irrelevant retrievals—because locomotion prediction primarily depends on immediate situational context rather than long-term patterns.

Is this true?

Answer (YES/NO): NO